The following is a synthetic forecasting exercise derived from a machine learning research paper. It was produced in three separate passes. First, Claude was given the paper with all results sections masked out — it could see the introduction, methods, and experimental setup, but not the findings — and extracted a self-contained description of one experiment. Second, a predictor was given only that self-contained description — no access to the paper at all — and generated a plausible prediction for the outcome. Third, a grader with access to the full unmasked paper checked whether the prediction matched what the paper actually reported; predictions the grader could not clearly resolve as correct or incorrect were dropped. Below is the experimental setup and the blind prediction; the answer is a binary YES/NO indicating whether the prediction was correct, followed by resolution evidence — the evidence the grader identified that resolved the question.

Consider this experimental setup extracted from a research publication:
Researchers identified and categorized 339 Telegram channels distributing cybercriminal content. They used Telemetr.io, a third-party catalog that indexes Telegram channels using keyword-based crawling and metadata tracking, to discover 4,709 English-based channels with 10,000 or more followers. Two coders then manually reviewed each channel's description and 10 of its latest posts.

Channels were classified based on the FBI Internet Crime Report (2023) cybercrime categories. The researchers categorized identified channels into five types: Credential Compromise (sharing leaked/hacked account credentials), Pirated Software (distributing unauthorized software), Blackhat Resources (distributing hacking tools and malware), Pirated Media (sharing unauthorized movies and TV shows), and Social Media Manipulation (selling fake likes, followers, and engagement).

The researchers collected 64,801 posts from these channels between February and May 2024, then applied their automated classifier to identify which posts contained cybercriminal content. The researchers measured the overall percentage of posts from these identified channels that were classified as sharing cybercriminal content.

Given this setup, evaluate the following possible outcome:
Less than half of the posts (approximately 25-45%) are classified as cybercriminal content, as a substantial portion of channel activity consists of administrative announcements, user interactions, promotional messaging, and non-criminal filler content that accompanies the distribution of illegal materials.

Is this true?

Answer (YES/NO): NO